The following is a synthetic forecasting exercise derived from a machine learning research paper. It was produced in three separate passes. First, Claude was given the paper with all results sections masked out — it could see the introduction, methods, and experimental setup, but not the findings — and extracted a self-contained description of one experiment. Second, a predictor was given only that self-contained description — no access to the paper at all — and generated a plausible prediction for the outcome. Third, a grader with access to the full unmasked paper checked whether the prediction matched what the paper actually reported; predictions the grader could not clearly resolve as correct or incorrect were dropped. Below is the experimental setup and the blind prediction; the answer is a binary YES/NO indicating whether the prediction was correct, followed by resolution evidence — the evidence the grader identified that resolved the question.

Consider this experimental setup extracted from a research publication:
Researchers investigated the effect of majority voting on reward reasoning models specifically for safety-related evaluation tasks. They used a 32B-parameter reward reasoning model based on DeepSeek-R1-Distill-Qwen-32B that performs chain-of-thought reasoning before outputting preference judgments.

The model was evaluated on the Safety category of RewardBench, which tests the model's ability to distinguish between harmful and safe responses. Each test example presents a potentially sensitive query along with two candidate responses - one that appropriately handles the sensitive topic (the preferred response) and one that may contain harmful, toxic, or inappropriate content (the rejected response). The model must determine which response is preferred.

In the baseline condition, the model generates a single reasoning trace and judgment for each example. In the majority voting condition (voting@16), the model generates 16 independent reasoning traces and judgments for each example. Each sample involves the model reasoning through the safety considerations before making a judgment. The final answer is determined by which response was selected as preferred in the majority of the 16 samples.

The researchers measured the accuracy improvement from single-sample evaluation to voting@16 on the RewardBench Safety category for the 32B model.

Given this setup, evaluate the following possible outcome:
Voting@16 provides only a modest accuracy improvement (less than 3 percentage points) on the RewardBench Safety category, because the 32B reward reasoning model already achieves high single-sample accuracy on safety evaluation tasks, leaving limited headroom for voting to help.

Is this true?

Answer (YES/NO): YES